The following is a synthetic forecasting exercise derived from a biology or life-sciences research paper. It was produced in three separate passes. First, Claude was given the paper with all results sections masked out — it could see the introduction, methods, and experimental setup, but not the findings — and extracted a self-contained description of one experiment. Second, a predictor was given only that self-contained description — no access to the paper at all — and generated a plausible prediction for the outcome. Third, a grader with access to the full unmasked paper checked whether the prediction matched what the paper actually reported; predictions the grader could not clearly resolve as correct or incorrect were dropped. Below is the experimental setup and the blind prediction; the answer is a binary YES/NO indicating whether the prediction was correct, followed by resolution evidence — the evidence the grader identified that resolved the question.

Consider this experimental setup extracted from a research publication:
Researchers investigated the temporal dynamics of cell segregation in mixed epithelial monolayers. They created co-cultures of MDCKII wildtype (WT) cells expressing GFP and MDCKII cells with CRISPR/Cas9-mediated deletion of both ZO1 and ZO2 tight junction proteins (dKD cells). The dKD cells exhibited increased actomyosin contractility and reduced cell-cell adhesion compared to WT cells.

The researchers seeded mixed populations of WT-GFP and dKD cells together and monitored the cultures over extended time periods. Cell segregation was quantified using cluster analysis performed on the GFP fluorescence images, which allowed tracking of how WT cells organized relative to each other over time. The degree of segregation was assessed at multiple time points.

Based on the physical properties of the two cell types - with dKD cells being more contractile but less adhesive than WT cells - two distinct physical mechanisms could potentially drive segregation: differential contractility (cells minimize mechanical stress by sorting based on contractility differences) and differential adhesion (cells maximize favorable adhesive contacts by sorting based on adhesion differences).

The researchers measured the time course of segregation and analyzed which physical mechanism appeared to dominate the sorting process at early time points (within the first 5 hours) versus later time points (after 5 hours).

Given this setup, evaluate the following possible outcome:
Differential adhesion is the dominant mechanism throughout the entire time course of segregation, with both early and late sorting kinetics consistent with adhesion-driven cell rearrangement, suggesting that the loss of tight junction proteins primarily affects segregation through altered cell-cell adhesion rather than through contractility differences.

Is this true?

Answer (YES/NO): NO